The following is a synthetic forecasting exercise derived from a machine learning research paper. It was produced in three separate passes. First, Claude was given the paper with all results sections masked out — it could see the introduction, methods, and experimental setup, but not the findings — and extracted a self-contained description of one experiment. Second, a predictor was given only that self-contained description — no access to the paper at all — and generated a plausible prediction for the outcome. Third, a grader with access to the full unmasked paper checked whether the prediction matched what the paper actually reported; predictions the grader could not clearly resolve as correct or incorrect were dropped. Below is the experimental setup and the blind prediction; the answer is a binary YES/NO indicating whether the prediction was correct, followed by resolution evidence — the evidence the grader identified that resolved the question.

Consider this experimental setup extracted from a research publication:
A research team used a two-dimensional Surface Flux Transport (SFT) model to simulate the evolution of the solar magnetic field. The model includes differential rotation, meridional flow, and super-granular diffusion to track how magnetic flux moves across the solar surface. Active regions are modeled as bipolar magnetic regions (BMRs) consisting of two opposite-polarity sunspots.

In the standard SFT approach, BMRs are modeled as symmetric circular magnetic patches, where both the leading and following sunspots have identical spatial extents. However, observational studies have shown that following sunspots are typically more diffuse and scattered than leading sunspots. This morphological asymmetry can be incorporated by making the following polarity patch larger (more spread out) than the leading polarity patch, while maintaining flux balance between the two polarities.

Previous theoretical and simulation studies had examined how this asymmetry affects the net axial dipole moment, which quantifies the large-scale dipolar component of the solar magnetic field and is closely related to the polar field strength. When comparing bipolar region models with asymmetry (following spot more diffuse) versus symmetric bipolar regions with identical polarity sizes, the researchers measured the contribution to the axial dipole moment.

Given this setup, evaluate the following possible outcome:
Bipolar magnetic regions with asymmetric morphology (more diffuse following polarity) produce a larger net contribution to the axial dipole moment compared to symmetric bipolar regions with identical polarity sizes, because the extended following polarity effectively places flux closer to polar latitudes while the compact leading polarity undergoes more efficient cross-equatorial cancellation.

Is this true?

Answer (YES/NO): NO